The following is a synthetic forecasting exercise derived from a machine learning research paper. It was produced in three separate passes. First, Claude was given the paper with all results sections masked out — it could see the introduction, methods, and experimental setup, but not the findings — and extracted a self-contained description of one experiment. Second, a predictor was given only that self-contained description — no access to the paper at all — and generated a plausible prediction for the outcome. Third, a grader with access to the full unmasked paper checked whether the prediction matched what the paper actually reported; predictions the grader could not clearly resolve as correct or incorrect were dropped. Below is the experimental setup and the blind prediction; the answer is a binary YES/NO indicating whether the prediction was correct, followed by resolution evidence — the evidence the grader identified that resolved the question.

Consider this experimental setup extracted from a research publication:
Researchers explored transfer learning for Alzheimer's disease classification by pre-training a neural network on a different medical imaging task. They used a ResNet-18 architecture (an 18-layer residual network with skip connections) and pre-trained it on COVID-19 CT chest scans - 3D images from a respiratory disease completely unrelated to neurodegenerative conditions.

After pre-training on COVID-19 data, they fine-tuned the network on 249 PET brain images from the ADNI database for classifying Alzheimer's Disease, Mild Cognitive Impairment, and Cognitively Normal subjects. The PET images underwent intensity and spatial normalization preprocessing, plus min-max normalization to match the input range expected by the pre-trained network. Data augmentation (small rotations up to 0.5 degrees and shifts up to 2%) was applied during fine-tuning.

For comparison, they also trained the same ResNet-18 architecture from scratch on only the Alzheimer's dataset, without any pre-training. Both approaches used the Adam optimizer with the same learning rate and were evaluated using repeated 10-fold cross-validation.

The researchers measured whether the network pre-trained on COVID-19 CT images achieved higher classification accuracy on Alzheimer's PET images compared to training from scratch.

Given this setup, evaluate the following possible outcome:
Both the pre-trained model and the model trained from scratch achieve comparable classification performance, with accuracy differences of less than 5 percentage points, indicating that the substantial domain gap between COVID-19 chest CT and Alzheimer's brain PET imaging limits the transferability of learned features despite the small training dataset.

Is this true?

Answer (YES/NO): NO